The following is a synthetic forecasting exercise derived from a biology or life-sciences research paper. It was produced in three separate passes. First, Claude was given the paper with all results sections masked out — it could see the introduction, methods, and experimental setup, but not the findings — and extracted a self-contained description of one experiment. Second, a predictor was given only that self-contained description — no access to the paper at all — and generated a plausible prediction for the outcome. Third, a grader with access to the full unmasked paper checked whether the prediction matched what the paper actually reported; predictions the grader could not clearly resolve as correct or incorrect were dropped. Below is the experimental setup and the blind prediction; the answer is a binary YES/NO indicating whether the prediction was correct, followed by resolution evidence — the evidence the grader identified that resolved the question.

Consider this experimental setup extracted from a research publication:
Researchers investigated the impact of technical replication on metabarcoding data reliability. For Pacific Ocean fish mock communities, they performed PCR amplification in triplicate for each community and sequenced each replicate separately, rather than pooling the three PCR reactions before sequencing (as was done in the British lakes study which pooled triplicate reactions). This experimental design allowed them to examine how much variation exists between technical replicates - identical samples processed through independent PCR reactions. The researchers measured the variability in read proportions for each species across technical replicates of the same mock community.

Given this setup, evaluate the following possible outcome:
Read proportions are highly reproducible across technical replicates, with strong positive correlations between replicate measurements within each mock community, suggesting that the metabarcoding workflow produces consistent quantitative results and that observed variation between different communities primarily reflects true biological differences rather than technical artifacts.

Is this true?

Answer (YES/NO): NO